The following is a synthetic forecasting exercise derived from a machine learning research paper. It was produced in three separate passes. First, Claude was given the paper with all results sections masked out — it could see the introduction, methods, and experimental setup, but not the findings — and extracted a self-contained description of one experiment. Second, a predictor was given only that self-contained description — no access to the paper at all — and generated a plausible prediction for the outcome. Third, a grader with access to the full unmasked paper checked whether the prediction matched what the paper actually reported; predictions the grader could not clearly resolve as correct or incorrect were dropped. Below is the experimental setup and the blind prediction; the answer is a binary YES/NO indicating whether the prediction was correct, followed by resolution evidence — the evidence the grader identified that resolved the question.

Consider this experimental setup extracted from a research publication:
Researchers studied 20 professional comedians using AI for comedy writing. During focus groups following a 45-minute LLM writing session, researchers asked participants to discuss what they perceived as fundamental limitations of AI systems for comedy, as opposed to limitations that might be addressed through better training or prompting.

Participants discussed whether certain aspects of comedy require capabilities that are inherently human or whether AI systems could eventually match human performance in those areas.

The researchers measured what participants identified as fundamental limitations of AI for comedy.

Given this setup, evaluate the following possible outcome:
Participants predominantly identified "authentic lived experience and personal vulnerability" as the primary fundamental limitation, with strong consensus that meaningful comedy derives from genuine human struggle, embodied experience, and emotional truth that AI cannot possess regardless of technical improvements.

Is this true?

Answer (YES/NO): NO